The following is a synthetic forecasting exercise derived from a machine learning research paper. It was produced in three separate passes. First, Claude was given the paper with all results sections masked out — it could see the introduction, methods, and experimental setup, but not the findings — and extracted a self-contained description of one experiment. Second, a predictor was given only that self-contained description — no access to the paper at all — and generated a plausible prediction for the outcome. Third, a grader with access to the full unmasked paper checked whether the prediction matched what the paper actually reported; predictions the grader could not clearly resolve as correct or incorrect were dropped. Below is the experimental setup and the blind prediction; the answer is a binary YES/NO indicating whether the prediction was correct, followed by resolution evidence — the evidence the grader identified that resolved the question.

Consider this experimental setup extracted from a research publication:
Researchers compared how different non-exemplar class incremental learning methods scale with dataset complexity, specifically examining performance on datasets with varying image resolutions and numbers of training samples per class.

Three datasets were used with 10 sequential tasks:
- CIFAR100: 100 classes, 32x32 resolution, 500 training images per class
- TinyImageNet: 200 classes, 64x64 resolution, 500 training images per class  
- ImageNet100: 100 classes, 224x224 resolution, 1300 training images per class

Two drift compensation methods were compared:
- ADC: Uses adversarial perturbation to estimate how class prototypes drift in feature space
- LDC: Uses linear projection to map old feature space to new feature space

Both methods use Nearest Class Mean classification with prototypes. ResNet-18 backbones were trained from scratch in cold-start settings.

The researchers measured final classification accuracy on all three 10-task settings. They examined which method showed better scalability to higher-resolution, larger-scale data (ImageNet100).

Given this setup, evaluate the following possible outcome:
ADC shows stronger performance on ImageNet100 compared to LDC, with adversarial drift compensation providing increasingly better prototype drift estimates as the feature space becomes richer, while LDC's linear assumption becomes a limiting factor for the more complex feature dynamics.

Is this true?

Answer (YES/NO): NO